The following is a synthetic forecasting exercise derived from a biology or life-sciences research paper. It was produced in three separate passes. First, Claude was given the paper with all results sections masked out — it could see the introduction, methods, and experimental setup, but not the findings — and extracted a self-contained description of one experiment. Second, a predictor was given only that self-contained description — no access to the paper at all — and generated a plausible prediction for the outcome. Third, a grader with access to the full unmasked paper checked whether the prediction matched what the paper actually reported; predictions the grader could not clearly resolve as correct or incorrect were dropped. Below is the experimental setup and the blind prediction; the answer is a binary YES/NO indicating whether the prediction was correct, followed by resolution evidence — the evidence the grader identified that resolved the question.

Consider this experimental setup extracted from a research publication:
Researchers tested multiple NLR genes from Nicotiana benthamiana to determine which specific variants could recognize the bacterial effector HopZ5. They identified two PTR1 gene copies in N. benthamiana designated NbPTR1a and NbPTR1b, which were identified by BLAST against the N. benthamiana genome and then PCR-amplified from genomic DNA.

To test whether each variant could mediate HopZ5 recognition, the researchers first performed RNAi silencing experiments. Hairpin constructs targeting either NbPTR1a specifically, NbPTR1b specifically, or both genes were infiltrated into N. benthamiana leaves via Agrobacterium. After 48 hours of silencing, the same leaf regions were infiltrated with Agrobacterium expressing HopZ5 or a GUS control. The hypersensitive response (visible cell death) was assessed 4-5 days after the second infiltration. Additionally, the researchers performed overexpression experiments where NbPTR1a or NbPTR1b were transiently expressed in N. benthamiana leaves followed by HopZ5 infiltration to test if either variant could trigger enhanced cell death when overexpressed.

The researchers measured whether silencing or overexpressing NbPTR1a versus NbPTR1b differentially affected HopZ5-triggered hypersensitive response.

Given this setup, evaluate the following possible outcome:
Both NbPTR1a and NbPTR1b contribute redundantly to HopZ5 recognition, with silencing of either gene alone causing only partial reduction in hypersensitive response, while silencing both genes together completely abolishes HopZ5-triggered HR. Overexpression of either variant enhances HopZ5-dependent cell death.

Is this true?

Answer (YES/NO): NO